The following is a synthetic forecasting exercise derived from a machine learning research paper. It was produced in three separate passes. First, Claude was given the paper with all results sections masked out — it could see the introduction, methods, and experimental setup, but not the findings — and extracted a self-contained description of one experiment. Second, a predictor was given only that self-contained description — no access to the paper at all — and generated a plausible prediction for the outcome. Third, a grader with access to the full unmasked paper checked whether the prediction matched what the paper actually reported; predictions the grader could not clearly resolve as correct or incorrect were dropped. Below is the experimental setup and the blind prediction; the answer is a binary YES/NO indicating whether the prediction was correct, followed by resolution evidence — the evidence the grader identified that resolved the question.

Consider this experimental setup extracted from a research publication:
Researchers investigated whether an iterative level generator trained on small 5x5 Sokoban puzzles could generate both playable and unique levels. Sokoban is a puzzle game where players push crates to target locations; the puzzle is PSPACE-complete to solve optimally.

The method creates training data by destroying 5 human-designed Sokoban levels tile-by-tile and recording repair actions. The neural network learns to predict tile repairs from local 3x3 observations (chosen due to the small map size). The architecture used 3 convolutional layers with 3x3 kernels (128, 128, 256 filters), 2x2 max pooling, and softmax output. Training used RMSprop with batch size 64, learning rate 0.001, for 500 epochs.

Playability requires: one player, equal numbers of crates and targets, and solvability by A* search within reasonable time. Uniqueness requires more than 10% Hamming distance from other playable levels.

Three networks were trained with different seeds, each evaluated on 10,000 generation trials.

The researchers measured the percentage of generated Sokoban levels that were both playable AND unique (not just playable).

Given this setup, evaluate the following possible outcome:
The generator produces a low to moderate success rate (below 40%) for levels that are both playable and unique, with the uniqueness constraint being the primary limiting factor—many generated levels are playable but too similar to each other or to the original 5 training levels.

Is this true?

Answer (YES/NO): YES